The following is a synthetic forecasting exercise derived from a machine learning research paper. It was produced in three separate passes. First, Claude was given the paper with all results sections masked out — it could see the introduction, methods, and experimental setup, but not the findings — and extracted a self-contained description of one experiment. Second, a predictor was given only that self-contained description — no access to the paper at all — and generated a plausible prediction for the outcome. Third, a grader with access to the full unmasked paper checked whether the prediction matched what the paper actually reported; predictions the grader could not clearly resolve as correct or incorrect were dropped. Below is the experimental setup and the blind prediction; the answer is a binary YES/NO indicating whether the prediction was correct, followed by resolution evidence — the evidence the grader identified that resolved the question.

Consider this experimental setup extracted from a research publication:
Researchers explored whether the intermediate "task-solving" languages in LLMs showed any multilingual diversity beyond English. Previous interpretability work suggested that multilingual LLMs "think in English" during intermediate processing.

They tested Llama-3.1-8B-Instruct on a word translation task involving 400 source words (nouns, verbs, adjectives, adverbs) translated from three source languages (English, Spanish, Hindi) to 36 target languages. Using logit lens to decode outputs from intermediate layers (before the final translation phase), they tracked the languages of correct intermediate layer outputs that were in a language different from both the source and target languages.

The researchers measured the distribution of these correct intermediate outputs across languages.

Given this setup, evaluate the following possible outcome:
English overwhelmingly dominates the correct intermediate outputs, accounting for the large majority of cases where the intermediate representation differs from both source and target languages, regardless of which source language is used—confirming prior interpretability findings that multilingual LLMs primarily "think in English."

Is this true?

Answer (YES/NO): NO